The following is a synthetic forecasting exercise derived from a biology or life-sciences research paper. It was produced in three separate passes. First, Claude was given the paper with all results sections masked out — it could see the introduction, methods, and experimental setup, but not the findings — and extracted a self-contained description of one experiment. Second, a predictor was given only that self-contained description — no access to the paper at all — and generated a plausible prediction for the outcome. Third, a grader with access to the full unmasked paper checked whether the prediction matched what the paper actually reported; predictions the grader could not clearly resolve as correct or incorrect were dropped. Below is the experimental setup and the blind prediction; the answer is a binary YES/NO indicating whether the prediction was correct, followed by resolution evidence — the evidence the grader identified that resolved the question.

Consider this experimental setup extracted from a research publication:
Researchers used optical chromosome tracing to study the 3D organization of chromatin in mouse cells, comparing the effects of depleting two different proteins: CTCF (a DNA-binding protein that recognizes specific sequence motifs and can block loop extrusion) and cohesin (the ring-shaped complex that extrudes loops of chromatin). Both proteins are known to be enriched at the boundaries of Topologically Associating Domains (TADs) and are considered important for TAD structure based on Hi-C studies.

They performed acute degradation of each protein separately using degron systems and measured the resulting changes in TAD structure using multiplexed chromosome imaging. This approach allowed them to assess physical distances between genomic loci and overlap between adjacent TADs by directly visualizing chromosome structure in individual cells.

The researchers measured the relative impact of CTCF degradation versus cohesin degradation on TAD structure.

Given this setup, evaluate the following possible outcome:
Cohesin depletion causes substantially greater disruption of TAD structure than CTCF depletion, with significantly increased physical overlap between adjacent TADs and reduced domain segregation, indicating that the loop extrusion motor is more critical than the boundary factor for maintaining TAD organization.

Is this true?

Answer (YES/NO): NO